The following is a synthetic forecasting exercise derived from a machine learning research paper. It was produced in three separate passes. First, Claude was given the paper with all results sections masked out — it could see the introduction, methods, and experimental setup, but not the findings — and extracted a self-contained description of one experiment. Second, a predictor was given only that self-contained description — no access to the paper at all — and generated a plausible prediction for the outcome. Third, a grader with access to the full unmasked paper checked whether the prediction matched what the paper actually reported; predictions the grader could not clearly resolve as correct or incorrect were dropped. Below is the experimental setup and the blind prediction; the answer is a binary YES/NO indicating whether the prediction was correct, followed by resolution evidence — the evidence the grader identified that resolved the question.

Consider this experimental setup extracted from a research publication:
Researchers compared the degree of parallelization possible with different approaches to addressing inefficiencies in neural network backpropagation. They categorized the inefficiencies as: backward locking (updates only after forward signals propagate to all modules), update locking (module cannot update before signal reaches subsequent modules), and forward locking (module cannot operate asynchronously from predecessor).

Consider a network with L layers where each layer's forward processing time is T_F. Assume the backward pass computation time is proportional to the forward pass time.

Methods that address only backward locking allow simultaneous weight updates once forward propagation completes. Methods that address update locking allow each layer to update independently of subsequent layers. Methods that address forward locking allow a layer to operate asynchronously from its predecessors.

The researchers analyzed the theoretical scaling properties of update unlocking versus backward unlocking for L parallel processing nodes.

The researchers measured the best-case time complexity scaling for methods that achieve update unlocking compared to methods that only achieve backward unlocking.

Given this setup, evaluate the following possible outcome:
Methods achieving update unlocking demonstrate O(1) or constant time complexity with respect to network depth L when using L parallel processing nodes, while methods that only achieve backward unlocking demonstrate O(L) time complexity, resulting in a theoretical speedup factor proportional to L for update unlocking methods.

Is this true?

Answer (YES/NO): YES